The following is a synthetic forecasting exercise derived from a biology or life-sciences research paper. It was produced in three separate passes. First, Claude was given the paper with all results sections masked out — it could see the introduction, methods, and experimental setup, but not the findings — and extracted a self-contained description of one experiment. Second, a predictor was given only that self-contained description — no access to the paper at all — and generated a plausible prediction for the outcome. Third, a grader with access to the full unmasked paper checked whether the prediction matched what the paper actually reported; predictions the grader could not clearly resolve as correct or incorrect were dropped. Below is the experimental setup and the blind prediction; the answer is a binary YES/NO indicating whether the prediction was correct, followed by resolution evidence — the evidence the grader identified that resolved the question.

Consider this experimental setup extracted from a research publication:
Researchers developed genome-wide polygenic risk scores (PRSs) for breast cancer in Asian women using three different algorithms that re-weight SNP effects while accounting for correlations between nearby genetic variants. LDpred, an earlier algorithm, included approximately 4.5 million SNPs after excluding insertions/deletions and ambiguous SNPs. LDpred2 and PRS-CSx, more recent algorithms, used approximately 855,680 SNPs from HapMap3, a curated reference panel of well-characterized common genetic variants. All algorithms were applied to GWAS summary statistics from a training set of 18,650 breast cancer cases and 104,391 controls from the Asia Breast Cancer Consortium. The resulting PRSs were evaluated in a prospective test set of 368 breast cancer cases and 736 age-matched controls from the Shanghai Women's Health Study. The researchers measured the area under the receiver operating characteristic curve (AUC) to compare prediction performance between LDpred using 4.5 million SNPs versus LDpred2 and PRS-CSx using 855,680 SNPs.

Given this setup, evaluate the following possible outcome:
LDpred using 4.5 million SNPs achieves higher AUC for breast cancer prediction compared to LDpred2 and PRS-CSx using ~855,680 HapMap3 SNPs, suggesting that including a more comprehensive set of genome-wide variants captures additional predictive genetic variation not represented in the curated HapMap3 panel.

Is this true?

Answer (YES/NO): NO